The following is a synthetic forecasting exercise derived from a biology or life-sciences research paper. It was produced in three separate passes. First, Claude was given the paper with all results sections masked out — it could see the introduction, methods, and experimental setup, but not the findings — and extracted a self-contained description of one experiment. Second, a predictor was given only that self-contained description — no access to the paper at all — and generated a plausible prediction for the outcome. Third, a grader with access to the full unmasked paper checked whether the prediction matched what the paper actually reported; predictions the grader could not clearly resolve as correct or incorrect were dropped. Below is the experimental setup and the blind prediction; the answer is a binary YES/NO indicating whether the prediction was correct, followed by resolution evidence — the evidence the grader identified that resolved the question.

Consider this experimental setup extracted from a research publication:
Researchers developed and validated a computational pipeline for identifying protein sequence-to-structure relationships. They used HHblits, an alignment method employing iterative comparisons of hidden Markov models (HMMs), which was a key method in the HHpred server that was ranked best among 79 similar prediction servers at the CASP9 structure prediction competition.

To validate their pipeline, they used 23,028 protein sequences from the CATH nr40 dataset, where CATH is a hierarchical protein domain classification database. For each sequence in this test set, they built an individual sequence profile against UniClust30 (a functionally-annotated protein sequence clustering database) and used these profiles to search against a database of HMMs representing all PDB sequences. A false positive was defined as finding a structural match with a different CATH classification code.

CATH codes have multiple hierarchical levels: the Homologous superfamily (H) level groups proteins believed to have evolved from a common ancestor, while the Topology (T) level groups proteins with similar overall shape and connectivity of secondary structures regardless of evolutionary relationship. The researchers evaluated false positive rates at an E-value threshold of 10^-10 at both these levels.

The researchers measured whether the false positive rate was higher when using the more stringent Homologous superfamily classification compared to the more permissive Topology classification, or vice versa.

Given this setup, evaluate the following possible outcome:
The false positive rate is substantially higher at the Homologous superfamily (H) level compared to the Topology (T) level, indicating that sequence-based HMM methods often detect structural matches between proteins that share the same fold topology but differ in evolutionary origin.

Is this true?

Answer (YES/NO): NO